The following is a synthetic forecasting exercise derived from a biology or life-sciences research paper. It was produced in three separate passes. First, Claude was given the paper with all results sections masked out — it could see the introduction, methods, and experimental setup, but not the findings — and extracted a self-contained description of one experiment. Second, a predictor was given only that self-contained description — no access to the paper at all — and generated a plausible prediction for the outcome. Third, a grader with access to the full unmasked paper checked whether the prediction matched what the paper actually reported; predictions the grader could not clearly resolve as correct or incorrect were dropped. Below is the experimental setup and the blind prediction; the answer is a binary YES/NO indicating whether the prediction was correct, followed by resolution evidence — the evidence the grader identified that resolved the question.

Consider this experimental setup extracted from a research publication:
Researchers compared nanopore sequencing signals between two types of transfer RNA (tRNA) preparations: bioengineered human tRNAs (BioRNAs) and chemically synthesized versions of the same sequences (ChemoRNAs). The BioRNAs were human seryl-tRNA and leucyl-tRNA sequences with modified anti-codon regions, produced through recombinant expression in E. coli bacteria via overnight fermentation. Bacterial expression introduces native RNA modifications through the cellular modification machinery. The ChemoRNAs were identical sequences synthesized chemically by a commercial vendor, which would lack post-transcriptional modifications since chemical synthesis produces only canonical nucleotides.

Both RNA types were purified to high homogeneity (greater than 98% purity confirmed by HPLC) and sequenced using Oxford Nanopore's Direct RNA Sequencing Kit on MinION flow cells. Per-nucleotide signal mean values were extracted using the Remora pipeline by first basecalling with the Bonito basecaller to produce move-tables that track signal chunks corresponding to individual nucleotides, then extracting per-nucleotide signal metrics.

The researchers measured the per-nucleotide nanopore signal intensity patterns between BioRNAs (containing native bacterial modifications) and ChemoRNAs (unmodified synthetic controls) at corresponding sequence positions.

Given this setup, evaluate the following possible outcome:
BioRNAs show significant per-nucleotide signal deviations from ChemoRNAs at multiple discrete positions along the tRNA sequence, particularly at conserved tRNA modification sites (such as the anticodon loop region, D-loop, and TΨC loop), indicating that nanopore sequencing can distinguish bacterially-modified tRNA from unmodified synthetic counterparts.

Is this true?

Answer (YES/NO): YES